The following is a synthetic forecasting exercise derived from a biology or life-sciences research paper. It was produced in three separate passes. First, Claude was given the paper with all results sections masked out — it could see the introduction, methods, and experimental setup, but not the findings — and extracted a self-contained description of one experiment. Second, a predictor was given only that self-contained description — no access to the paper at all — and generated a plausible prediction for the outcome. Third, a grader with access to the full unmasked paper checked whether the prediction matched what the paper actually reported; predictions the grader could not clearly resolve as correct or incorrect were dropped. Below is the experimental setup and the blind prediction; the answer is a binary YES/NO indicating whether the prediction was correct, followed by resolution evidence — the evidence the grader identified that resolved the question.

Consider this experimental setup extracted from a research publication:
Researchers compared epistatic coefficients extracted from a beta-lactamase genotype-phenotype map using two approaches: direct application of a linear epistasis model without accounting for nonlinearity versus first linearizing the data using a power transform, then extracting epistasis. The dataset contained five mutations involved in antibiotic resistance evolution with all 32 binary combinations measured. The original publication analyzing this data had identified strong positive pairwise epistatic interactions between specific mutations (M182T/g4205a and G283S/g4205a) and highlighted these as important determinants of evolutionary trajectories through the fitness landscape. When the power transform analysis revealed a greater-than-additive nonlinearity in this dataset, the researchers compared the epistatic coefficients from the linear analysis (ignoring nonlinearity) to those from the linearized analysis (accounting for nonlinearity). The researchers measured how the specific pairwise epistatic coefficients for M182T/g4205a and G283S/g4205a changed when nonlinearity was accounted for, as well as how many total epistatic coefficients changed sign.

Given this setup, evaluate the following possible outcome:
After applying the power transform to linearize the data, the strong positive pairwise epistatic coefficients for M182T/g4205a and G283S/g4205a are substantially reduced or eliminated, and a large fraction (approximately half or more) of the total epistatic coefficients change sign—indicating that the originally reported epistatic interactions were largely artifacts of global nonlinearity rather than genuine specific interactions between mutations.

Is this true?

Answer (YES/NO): NO